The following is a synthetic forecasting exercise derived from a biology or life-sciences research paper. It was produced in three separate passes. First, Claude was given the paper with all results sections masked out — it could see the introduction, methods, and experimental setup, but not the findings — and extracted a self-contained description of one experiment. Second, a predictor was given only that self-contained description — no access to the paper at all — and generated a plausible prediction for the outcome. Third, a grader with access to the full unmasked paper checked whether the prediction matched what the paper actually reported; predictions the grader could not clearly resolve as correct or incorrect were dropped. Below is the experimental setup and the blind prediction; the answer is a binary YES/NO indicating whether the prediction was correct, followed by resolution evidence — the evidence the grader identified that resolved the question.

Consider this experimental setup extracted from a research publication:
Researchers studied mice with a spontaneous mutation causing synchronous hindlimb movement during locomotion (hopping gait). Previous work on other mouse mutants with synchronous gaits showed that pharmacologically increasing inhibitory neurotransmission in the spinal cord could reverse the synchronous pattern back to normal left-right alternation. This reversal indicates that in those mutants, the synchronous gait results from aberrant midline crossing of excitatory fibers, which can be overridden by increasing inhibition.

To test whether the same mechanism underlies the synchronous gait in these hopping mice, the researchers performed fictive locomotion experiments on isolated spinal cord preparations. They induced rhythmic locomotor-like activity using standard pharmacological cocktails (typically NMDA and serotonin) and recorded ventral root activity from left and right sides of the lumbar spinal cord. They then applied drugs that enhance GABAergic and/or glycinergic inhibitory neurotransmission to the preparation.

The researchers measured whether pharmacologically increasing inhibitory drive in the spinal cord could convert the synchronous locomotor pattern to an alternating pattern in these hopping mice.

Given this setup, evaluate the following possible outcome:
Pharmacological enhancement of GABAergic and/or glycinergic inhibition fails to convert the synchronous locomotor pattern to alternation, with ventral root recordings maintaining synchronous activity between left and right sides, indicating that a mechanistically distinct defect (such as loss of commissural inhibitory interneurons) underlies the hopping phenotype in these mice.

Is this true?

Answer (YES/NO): YES